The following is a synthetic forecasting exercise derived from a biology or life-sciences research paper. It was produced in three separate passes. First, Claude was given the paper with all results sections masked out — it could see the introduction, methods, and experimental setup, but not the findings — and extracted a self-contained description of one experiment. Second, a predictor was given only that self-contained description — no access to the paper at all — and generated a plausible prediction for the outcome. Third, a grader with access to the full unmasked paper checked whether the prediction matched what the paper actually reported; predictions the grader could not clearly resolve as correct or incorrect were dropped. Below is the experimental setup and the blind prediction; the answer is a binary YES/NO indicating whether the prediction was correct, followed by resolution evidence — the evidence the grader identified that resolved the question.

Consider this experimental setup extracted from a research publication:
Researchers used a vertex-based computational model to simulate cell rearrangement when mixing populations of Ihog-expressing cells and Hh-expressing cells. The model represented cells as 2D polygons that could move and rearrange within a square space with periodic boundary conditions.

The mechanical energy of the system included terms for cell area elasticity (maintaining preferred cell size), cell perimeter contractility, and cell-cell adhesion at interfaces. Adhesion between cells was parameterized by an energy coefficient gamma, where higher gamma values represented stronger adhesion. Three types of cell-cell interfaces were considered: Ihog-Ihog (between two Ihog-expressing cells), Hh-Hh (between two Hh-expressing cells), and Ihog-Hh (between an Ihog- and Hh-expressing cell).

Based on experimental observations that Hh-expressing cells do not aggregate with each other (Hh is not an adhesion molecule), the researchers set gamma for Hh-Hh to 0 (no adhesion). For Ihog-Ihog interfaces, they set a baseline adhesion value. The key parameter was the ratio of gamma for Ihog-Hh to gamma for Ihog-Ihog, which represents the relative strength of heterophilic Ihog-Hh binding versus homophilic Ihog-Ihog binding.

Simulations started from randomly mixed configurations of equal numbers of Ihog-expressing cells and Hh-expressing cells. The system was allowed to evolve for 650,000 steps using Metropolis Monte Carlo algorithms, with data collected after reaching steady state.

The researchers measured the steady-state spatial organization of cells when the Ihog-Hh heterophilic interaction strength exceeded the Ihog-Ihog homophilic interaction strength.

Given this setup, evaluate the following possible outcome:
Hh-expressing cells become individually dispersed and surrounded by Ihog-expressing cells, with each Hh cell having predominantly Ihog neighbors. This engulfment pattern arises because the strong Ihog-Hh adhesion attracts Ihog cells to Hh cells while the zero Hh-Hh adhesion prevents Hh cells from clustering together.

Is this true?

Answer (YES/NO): NO